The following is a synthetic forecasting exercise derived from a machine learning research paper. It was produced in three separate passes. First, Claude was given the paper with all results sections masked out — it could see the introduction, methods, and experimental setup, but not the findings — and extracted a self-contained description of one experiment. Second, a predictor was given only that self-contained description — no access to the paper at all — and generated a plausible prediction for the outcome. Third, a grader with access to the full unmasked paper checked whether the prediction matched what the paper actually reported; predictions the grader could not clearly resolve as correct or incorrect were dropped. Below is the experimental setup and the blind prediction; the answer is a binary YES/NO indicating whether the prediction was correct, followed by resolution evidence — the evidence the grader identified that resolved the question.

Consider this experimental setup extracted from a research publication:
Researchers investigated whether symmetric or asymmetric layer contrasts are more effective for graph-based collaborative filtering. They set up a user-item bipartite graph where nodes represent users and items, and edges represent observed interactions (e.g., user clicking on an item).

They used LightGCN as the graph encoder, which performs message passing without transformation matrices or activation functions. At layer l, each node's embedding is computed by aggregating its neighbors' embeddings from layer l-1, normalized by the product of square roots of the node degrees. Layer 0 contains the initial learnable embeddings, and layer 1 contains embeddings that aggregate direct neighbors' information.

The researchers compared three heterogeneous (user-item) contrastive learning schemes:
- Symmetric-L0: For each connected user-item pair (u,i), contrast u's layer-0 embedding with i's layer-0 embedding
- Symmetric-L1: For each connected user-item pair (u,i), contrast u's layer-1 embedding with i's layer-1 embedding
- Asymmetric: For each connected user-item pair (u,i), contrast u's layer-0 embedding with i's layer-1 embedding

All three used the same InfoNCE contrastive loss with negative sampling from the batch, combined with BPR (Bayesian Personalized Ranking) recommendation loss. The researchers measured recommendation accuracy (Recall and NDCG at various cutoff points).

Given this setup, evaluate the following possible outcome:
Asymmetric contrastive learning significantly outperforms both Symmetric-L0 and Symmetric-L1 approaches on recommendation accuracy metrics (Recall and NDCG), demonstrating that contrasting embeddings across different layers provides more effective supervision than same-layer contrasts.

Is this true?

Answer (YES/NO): NO